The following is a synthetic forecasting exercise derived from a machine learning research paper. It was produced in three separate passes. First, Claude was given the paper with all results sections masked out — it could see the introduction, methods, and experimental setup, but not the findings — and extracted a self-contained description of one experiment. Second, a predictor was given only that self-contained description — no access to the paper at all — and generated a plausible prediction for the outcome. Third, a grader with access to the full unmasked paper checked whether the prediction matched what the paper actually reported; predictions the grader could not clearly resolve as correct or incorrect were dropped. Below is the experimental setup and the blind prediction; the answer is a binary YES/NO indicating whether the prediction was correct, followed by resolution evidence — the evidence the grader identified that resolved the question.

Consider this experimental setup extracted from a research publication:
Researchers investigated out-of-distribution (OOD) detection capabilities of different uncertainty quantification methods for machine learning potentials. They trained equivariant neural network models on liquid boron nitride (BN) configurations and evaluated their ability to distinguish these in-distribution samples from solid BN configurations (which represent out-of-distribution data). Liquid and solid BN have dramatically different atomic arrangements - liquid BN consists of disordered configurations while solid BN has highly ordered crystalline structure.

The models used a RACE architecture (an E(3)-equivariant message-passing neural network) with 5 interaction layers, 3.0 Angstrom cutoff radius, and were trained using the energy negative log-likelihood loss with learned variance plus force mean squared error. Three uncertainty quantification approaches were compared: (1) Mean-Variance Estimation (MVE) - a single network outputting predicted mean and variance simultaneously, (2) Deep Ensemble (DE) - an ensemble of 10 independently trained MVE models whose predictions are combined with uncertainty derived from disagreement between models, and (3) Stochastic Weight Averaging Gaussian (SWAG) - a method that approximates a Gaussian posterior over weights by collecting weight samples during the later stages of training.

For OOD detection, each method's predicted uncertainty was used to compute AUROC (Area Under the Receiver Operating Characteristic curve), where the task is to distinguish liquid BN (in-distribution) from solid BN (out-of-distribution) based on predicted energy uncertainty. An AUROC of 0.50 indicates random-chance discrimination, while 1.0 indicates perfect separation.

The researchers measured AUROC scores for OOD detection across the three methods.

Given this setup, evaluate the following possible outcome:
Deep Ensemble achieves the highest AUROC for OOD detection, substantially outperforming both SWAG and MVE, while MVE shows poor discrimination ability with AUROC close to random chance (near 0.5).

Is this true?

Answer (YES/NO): NO